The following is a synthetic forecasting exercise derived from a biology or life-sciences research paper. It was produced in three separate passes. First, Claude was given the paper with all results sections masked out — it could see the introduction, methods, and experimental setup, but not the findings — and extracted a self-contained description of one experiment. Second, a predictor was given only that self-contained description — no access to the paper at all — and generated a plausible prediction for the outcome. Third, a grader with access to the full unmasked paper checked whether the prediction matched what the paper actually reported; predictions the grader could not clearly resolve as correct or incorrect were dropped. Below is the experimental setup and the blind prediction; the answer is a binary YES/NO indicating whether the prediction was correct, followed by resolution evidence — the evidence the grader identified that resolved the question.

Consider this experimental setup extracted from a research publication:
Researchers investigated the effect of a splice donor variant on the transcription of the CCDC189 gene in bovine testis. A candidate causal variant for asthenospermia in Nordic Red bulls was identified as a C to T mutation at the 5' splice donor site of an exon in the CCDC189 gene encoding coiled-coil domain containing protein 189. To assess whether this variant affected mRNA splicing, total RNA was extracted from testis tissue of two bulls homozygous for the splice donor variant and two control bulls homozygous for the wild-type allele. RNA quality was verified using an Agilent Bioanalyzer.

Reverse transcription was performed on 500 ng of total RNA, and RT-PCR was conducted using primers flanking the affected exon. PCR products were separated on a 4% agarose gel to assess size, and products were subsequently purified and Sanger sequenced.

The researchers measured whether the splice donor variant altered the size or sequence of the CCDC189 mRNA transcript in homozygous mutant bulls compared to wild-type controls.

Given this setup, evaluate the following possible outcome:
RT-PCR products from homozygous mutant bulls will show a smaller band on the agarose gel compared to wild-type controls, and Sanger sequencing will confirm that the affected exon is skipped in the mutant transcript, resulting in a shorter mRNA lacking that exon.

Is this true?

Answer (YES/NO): NO